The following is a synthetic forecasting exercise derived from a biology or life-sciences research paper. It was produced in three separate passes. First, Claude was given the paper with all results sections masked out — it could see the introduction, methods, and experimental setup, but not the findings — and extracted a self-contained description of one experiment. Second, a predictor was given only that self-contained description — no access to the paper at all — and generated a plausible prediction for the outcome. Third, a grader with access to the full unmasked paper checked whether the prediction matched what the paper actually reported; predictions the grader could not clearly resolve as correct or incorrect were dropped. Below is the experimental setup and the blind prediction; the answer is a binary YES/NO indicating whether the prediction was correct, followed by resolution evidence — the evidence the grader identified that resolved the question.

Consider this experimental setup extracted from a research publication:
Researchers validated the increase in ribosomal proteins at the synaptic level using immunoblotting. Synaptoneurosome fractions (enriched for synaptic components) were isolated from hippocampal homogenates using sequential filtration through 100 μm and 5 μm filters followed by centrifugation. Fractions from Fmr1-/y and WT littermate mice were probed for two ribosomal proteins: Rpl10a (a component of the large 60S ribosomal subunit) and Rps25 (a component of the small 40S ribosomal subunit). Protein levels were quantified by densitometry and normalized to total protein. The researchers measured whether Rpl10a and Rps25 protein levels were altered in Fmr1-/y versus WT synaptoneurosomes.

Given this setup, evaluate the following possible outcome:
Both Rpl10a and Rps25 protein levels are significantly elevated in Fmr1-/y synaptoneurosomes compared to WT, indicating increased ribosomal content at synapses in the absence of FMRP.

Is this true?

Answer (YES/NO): YES